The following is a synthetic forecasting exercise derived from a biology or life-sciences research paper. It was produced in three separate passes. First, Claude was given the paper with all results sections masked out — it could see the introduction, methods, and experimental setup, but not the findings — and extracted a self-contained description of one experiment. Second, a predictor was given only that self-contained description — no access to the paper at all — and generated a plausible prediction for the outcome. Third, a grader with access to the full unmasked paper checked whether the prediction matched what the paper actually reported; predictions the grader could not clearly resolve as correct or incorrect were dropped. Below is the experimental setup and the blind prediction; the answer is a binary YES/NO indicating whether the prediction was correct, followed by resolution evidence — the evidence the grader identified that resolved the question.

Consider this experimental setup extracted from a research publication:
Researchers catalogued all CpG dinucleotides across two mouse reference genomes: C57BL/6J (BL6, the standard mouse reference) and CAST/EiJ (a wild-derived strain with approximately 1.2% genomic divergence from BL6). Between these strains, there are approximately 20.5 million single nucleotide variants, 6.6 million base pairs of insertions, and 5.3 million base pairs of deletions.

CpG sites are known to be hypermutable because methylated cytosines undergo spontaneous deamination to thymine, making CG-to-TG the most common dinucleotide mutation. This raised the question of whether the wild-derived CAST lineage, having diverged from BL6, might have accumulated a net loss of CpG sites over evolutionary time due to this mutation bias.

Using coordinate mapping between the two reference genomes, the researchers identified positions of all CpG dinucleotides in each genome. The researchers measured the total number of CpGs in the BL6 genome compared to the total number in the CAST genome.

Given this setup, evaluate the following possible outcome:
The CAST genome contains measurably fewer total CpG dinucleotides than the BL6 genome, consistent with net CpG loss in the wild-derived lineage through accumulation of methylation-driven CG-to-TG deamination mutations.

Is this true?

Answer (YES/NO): NO